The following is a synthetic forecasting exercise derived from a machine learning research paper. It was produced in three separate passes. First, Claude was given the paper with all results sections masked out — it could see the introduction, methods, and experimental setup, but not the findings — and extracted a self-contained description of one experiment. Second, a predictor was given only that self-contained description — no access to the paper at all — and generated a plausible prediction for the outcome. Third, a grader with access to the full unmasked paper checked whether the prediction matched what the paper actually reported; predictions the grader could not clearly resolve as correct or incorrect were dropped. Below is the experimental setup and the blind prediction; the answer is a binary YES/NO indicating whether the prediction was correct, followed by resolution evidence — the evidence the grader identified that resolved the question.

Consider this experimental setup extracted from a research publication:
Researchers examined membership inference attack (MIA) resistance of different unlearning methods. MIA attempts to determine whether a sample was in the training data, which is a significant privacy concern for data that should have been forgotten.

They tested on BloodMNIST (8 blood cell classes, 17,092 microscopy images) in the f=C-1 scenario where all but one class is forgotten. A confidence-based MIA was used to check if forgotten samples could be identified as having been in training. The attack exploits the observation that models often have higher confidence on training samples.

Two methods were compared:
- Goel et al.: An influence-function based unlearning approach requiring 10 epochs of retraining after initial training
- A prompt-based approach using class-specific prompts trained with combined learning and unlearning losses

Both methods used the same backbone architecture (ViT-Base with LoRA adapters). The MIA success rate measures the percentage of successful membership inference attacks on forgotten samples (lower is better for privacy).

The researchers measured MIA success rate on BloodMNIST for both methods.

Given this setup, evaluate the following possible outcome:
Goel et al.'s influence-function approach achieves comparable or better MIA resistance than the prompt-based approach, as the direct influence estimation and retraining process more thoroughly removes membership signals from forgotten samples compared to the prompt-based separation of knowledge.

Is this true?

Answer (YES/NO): YES